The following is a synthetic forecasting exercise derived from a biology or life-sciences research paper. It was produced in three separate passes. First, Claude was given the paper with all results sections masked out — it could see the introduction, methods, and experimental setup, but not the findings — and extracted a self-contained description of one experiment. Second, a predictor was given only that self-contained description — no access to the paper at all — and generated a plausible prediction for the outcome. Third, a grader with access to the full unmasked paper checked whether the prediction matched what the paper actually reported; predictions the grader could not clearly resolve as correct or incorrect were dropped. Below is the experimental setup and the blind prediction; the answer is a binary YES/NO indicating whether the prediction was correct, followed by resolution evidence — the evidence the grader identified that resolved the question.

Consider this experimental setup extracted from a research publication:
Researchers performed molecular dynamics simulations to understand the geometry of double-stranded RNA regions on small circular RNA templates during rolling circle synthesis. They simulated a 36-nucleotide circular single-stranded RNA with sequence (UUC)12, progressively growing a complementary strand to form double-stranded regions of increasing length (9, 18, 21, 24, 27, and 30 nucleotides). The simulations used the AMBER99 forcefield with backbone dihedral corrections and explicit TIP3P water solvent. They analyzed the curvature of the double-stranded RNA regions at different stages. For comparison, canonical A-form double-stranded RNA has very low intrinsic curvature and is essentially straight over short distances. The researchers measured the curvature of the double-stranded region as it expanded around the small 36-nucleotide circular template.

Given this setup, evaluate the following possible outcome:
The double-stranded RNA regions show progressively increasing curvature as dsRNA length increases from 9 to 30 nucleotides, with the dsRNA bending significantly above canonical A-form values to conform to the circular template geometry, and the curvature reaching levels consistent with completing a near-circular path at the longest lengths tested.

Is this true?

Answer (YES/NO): NO